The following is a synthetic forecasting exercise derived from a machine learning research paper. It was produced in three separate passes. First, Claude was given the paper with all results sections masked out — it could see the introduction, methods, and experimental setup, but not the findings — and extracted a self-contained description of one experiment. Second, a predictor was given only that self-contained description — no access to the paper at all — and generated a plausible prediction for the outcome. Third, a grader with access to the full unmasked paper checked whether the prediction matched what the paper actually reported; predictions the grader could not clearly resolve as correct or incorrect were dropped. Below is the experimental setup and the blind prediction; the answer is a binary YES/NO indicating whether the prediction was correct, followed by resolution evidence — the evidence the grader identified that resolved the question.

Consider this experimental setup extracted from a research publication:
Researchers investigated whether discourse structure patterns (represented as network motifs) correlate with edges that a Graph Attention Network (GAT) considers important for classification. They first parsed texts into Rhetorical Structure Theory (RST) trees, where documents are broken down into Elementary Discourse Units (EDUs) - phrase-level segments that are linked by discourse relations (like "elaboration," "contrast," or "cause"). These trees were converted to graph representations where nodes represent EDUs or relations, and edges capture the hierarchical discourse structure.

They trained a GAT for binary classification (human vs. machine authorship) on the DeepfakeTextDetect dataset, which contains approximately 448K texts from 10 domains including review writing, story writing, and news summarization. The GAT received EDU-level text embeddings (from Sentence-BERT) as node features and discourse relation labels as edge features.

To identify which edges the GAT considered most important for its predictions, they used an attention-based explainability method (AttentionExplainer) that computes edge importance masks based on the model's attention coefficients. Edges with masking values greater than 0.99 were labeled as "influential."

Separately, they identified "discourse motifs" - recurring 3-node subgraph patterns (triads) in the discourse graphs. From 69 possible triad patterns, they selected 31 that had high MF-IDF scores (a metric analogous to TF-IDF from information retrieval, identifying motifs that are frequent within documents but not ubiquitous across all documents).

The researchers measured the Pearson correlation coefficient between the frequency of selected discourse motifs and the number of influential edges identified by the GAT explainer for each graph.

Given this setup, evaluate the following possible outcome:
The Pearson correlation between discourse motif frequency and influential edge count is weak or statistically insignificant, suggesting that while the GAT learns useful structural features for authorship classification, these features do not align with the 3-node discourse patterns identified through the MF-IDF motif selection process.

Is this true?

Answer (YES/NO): NO